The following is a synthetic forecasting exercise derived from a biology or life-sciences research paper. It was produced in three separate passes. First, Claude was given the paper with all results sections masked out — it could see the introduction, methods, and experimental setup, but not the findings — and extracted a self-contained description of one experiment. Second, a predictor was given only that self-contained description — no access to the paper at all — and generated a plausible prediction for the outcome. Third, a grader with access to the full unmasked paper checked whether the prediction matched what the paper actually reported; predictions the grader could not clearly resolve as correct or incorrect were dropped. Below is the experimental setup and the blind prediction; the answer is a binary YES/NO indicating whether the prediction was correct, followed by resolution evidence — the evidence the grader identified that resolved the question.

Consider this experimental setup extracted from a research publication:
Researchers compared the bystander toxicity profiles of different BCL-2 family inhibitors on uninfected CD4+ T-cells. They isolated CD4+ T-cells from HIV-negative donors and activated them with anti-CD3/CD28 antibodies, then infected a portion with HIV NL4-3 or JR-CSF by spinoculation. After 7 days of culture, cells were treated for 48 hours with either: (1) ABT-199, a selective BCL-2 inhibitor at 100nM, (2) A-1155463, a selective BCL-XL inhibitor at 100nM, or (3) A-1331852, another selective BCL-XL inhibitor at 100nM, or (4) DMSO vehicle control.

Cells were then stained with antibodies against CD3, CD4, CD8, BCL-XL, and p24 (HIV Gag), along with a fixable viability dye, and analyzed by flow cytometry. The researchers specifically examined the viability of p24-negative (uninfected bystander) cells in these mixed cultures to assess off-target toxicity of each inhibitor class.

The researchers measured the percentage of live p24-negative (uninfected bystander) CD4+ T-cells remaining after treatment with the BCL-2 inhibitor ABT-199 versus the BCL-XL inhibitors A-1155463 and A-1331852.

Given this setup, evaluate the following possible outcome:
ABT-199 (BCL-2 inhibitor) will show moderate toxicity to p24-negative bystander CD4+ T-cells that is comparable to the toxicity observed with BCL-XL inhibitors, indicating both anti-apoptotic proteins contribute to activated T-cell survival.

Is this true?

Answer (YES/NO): NO